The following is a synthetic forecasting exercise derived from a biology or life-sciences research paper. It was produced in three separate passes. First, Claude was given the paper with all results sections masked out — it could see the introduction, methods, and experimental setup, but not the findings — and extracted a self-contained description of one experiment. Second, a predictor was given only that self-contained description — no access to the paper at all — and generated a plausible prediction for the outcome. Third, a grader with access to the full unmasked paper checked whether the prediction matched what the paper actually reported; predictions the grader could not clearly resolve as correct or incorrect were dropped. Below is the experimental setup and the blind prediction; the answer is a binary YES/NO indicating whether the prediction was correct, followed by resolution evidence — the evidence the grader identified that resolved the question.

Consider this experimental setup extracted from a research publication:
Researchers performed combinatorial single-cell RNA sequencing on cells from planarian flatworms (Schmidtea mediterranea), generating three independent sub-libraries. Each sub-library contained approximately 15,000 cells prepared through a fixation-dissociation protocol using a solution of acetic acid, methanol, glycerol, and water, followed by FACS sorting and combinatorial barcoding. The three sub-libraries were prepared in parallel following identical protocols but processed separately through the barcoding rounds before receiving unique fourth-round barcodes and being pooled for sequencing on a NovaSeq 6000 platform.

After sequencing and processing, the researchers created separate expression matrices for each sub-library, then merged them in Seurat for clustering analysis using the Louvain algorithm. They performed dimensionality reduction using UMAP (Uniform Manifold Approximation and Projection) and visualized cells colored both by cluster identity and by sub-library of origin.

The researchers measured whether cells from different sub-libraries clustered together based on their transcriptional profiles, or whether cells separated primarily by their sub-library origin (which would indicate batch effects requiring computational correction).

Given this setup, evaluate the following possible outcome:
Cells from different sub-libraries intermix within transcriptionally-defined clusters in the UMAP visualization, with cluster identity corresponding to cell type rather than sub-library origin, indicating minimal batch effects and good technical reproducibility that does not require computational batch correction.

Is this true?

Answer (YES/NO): YES